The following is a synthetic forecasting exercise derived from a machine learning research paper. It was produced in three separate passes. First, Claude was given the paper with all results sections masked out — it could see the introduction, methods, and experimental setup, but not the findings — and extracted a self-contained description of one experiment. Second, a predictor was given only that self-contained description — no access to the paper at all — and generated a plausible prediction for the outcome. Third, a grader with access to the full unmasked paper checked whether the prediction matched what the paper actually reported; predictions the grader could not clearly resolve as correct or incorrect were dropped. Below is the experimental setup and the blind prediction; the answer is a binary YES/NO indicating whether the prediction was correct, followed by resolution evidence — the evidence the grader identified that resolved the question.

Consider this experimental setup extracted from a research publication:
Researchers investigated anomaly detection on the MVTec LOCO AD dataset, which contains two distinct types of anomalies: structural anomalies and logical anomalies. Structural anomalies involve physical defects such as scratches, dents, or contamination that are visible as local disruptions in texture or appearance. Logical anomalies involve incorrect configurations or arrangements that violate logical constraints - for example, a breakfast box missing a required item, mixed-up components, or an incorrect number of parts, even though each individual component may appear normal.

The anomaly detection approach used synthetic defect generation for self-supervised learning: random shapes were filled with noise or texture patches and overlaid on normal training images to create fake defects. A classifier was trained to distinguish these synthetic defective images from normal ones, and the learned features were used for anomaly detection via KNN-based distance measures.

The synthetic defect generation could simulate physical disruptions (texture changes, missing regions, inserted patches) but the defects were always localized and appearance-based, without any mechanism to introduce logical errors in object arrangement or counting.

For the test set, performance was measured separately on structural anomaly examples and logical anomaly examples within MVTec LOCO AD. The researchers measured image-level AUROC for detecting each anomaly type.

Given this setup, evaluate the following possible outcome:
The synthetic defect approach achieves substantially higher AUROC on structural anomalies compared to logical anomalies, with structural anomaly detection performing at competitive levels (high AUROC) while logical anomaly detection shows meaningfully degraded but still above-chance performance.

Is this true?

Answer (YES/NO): YES